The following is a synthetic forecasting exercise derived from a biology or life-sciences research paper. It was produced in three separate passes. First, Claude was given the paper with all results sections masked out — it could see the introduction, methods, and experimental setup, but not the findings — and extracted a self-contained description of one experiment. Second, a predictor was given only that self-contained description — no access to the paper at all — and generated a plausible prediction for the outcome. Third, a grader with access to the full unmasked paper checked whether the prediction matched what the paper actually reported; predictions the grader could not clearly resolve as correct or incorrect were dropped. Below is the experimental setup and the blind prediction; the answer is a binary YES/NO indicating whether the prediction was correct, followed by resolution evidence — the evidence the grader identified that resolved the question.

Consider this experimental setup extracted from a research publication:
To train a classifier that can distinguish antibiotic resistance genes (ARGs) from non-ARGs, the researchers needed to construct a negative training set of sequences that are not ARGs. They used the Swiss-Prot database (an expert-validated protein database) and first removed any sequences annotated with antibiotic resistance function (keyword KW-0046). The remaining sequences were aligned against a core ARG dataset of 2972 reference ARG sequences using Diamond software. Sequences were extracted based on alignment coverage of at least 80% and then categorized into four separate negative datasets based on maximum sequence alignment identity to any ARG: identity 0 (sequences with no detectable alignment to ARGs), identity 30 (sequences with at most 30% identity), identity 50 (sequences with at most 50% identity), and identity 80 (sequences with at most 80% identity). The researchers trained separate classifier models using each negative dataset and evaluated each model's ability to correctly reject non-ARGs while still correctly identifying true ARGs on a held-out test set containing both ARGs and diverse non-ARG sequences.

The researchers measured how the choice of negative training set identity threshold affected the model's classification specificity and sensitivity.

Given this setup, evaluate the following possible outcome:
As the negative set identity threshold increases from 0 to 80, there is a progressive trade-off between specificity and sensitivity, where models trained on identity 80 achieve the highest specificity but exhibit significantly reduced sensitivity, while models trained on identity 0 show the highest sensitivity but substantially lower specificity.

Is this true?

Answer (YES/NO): NO